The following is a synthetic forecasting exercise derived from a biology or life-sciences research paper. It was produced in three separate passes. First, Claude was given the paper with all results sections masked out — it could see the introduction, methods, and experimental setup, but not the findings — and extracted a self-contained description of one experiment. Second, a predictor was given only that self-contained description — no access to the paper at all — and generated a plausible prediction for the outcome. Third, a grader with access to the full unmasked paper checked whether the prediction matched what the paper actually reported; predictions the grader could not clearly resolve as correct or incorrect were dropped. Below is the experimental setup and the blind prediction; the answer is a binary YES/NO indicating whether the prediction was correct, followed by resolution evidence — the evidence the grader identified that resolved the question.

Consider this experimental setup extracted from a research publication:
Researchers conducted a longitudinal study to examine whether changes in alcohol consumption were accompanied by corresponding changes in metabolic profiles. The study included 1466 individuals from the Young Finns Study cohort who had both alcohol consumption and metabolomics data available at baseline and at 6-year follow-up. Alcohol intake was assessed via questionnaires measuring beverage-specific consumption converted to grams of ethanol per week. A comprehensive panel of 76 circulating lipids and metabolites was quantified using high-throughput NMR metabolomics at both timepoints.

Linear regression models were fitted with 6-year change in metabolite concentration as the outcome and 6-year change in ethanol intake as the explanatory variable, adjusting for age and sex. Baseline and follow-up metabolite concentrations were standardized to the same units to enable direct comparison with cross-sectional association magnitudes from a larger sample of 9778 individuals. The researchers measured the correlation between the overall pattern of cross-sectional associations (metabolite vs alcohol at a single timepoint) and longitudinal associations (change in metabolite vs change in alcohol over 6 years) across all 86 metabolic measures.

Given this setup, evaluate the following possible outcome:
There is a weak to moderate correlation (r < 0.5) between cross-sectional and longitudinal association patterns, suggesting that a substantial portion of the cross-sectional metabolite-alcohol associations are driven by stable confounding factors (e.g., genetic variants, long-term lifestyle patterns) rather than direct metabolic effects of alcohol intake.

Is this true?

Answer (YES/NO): NO